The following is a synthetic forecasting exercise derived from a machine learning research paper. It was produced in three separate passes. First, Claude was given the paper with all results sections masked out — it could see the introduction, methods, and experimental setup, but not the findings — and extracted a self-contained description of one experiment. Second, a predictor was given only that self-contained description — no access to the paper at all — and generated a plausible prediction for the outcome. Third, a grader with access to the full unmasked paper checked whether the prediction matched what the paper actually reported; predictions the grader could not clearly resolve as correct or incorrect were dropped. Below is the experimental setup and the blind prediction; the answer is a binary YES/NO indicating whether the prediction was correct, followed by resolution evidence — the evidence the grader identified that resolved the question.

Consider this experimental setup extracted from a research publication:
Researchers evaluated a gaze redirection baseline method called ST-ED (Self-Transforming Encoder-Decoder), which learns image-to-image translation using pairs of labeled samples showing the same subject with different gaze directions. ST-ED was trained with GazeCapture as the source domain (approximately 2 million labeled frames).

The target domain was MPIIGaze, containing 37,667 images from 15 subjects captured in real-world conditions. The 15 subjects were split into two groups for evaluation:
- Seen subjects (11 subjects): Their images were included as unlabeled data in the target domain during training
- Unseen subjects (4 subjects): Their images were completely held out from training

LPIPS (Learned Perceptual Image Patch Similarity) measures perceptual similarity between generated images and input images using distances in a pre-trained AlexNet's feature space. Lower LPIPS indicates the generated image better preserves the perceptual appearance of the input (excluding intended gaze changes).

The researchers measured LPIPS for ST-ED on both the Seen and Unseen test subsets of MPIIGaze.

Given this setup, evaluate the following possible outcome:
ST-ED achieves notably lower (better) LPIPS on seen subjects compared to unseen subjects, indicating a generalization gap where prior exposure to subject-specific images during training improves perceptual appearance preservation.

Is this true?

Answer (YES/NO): NO